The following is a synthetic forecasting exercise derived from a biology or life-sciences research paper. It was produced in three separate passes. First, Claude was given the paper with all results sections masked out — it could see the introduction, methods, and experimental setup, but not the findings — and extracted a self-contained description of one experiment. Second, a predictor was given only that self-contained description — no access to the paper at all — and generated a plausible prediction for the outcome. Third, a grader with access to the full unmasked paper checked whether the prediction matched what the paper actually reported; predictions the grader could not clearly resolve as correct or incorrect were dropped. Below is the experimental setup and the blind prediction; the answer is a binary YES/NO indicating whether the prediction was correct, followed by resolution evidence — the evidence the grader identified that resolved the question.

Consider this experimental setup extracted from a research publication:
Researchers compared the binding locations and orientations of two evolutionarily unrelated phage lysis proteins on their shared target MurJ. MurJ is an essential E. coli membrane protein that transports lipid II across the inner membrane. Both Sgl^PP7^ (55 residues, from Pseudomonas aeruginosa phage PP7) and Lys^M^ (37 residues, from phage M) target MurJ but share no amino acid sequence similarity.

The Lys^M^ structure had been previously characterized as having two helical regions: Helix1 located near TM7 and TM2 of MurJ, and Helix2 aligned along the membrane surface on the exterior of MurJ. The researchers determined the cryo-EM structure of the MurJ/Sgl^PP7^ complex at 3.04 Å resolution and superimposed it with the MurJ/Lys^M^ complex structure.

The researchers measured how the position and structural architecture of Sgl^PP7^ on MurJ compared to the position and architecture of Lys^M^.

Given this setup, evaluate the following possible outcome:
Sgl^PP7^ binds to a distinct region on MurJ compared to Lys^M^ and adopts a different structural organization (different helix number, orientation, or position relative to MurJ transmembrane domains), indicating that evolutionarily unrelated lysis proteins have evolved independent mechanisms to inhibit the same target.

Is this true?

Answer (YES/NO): YES